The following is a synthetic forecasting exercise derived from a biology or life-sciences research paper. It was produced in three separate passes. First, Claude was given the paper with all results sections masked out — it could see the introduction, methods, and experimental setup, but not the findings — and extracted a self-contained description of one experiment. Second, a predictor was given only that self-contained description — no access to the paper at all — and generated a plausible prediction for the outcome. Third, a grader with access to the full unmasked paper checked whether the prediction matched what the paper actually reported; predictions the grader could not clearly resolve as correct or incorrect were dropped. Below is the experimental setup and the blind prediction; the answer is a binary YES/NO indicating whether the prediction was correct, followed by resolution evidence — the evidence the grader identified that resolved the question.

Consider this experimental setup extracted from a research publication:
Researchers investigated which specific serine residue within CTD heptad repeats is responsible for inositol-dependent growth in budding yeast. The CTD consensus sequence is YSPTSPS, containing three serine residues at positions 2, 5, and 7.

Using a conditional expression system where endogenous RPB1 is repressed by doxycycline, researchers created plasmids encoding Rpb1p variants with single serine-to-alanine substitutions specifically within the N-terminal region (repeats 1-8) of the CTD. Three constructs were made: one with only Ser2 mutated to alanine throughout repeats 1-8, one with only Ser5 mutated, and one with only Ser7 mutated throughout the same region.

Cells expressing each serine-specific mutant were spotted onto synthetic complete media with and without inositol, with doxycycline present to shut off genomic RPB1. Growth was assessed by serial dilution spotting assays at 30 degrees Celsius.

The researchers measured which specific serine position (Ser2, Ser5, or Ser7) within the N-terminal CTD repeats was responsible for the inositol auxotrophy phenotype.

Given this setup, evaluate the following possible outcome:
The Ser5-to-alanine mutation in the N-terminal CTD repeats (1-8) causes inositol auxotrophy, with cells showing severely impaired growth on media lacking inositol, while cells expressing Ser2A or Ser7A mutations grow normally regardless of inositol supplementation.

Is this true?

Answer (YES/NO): YES